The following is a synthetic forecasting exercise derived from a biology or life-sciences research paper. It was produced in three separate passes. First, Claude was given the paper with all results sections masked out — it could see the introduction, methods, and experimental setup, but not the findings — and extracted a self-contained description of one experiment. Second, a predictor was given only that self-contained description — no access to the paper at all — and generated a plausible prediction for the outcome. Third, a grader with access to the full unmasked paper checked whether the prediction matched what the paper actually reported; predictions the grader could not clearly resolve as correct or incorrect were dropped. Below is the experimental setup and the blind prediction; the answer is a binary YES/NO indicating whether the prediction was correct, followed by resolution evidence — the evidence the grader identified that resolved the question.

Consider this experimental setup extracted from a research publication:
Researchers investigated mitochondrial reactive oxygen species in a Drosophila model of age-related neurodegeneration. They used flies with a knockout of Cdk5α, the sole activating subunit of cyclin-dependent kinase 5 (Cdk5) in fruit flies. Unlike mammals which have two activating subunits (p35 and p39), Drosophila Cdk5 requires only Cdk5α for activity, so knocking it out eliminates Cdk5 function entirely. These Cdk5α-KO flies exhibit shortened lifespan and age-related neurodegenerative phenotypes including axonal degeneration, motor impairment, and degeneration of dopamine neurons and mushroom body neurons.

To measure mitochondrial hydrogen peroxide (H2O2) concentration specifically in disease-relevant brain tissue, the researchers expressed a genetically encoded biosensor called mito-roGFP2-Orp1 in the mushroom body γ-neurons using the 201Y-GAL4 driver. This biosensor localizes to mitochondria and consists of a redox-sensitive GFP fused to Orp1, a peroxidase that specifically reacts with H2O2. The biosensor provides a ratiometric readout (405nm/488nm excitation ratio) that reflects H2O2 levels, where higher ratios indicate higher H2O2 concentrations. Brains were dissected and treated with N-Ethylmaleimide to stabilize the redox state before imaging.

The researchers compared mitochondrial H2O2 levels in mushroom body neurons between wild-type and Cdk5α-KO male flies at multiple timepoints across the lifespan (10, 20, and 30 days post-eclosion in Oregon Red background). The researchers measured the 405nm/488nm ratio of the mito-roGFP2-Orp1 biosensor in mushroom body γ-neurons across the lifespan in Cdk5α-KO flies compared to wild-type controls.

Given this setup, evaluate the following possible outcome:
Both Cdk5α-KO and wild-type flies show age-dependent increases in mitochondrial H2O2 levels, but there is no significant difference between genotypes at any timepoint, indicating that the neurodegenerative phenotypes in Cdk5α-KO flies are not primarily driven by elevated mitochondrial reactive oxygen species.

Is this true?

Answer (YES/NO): NO